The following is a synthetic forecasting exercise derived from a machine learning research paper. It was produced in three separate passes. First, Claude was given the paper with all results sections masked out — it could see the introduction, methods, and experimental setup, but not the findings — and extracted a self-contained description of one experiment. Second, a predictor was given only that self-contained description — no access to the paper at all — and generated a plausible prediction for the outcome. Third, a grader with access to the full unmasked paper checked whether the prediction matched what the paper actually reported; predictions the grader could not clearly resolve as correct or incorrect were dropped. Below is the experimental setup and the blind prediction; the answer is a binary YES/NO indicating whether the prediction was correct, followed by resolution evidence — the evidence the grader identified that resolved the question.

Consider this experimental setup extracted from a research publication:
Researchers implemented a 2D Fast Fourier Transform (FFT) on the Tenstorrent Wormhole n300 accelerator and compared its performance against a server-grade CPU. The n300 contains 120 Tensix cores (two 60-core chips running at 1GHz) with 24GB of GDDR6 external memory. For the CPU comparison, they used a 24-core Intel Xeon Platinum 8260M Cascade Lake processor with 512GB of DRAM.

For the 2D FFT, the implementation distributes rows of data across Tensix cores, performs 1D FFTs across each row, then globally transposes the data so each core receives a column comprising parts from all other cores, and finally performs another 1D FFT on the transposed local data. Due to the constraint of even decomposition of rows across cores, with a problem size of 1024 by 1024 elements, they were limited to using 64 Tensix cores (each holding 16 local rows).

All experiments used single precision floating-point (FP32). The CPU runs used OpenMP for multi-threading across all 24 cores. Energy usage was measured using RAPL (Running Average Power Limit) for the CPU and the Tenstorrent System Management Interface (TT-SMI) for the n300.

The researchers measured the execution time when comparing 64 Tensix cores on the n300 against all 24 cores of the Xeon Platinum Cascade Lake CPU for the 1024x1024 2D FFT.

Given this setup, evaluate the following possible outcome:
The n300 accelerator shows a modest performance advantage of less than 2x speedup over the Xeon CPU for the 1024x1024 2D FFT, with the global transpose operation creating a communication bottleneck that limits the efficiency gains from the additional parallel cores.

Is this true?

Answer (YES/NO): NO